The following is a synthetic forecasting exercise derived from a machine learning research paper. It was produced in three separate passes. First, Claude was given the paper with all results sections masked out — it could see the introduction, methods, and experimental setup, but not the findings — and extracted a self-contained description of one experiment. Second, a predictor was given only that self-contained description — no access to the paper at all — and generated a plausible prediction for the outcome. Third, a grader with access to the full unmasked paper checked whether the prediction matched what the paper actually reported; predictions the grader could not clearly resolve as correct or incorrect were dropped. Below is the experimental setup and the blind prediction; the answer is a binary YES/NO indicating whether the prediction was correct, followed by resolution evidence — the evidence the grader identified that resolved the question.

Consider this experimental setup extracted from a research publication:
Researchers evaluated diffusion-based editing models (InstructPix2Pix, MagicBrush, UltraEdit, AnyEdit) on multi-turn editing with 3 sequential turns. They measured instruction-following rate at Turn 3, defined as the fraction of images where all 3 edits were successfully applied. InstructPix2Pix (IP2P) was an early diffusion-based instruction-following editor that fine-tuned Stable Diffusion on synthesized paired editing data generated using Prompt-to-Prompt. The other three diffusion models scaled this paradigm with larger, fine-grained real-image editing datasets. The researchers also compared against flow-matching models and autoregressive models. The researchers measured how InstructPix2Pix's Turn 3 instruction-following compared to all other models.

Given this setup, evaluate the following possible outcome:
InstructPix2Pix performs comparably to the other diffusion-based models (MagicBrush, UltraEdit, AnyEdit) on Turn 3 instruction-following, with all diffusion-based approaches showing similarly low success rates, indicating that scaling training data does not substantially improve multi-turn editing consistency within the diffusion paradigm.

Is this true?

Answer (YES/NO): NO